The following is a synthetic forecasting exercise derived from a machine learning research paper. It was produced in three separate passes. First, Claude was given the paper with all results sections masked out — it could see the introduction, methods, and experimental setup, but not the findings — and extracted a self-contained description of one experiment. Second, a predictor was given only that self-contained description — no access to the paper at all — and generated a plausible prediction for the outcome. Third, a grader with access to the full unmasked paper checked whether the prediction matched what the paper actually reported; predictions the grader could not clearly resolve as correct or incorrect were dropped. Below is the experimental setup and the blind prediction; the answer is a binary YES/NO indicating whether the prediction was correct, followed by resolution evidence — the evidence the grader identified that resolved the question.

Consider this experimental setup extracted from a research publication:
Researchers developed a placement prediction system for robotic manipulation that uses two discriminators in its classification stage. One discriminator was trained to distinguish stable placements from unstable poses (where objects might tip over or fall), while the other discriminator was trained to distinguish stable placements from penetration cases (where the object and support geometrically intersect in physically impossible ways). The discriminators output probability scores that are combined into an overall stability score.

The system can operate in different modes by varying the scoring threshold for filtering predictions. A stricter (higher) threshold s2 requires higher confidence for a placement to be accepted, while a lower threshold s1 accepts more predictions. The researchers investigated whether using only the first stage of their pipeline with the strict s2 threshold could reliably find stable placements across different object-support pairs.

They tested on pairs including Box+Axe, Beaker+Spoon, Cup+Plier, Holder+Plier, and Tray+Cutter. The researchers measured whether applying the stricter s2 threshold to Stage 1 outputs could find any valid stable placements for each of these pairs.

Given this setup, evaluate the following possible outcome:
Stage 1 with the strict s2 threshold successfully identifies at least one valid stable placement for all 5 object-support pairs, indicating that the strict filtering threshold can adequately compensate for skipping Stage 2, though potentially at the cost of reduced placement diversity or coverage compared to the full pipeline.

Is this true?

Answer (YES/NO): NO